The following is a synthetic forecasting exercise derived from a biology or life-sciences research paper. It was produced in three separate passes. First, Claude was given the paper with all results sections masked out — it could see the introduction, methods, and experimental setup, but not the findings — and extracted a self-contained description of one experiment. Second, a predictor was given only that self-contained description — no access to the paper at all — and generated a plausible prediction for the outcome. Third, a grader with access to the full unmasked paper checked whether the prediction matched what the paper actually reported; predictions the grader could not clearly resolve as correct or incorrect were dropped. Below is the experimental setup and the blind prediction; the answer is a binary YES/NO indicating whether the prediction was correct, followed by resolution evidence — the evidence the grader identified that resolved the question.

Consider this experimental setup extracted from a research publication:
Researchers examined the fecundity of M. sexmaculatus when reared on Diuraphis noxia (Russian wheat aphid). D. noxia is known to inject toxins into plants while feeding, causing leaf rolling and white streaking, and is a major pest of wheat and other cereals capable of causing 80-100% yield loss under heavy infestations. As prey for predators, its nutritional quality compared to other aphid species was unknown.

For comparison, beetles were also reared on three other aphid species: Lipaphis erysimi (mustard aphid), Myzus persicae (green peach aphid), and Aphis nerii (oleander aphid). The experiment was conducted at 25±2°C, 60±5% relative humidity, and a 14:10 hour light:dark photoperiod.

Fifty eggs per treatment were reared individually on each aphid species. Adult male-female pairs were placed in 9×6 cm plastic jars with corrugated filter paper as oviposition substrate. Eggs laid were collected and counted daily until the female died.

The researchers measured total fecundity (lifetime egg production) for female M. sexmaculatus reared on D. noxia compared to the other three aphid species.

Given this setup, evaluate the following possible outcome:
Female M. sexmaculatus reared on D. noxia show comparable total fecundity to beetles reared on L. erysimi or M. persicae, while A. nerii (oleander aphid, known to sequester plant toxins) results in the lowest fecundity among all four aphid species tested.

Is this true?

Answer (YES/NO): NO